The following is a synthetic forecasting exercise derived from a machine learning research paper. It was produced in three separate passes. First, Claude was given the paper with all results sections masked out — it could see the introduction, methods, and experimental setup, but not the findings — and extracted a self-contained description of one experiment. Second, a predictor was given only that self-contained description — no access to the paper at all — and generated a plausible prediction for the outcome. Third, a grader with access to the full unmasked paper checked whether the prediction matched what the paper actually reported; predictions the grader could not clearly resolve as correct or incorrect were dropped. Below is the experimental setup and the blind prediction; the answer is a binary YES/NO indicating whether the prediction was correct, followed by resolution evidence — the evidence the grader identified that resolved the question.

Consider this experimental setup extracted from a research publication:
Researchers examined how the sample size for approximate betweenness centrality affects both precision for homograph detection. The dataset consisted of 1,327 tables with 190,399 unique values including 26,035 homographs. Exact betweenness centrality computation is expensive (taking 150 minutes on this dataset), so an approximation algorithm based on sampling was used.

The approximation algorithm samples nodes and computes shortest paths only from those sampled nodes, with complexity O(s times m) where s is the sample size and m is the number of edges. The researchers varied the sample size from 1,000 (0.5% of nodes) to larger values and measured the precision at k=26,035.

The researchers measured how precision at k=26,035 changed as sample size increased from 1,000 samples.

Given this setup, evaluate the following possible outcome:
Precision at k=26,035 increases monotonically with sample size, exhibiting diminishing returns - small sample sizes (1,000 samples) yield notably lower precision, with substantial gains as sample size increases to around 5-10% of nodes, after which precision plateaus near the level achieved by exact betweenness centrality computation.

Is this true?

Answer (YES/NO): NO